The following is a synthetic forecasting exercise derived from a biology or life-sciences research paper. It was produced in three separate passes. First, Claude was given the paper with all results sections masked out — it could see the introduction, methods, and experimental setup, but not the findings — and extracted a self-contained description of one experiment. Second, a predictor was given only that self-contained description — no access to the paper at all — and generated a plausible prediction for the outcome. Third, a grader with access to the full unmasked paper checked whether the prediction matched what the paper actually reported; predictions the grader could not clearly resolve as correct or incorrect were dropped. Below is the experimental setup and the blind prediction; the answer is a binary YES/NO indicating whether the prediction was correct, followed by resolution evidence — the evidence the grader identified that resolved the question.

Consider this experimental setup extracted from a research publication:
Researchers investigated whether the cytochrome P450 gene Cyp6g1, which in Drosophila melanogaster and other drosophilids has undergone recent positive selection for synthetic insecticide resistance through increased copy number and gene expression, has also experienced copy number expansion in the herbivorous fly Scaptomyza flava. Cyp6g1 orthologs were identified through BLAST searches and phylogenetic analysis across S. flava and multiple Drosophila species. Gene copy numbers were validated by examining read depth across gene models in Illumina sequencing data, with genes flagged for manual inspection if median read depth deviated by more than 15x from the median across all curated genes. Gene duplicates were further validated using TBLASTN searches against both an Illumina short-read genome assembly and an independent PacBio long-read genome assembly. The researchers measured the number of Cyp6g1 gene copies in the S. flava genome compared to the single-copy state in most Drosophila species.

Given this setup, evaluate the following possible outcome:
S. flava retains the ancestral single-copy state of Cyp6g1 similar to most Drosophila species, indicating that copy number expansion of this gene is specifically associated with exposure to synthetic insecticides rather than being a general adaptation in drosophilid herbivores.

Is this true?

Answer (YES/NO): NO